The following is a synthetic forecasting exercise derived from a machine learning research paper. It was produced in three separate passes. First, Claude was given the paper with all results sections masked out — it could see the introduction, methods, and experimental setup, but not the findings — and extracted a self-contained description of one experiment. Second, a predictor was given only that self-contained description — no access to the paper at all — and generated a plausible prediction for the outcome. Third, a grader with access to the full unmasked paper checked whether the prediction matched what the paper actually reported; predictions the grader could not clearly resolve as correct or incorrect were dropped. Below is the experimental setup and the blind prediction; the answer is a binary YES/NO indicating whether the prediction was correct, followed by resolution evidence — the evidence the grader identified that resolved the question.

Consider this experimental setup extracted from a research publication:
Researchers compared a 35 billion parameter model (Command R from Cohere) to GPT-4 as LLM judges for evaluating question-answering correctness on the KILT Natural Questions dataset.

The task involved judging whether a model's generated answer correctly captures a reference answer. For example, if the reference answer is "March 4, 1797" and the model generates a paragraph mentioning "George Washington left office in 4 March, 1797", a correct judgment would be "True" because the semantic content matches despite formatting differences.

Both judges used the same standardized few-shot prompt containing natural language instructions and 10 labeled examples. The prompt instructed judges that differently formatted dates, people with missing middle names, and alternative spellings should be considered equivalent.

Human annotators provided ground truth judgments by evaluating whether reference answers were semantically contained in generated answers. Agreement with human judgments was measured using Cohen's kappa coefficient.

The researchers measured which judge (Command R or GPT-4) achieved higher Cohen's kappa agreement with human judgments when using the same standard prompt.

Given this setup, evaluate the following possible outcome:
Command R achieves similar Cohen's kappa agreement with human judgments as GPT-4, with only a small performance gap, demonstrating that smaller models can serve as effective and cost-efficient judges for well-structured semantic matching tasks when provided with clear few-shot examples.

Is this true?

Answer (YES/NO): NO